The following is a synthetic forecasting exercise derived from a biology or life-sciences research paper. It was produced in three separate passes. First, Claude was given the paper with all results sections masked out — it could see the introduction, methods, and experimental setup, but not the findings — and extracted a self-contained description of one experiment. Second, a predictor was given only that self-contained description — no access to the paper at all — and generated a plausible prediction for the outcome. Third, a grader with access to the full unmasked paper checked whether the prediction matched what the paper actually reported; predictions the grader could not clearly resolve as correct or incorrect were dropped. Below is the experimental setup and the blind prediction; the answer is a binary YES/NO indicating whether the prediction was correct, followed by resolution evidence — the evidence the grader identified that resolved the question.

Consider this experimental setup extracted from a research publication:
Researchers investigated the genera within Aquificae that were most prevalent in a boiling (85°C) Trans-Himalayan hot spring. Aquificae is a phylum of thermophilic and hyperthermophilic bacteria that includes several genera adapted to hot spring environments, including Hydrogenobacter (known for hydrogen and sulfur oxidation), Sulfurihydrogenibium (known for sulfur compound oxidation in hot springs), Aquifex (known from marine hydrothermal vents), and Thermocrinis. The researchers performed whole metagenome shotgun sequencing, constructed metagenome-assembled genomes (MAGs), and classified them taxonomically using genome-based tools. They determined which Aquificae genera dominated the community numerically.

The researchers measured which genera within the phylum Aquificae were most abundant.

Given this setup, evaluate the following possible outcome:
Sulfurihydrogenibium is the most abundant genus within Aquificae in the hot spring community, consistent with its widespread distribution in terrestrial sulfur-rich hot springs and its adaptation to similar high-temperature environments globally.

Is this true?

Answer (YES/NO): NO